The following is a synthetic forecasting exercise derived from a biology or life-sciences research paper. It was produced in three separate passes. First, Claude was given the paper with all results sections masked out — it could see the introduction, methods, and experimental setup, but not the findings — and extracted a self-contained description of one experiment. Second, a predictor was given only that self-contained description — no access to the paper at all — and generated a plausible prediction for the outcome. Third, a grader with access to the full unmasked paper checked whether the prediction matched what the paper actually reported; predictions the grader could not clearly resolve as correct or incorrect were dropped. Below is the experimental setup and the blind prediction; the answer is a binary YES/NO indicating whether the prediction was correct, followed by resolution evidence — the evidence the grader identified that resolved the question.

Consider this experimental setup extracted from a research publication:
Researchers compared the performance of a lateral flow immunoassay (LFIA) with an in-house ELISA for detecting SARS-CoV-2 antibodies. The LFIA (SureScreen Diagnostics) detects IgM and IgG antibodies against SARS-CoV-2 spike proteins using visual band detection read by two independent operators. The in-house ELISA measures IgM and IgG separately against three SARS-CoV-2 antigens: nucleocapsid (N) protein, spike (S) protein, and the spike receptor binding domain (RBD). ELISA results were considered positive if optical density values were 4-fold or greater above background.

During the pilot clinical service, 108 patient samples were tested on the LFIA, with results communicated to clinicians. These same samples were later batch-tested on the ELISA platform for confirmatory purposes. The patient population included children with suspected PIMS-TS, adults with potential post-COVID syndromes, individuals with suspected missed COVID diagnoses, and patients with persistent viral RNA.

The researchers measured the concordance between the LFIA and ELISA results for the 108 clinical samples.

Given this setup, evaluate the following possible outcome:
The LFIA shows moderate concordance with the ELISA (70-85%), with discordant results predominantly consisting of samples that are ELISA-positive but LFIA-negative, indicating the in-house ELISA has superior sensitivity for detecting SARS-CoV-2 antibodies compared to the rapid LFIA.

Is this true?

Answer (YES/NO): NO